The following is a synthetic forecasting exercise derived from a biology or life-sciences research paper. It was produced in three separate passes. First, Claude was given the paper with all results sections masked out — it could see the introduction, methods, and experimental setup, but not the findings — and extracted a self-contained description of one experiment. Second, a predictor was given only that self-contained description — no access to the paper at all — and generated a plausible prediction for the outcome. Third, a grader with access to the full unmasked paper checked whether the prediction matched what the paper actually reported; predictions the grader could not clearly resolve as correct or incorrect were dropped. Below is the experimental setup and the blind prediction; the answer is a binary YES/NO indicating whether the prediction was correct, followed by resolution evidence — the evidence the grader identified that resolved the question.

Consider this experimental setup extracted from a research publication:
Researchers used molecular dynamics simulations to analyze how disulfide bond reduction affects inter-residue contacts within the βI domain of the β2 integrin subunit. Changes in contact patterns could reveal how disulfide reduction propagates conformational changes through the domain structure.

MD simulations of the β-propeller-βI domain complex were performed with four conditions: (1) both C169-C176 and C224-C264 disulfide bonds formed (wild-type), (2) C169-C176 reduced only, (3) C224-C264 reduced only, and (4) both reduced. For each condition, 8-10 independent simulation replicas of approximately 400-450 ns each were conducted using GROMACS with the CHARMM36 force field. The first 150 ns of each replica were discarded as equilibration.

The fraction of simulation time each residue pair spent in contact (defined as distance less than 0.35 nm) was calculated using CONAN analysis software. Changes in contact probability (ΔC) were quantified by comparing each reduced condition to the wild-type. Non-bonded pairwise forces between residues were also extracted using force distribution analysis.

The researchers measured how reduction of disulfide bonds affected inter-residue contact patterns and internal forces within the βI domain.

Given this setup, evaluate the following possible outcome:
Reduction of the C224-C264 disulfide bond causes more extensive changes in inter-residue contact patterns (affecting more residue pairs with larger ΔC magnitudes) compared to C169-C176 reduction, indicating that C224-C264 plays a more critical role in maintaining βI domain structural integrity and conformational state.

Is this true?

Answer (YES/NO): YES